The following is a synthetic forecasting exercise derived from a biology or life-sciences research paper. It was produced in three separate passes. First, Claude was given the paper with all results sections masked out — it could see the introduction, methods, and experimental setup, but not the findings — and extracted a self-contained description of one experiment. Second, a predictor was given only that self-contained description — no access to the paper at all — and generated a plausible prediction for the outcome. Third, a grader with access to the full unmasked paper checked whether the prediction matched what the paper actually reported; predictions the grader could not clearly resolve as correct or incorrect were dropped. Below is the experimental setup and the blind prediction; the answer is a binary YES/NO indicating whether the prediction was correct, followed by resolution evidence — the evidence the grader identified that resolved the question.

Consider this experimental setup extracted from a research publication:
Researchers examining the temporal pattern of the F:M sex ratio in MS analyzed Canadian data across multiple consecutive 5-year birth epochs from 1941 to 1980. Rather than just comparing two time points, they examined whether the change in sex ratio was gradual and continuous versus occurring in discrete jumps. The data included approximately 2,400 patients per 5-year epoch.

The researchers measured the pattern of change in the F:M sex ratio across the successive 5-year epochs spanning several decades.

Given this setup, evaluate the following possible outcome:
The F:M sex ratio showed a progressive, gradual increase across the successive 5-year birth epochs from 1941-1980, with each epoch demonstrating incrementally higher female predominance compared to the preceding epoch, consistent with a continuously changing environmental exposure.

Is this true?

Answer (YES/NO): YES